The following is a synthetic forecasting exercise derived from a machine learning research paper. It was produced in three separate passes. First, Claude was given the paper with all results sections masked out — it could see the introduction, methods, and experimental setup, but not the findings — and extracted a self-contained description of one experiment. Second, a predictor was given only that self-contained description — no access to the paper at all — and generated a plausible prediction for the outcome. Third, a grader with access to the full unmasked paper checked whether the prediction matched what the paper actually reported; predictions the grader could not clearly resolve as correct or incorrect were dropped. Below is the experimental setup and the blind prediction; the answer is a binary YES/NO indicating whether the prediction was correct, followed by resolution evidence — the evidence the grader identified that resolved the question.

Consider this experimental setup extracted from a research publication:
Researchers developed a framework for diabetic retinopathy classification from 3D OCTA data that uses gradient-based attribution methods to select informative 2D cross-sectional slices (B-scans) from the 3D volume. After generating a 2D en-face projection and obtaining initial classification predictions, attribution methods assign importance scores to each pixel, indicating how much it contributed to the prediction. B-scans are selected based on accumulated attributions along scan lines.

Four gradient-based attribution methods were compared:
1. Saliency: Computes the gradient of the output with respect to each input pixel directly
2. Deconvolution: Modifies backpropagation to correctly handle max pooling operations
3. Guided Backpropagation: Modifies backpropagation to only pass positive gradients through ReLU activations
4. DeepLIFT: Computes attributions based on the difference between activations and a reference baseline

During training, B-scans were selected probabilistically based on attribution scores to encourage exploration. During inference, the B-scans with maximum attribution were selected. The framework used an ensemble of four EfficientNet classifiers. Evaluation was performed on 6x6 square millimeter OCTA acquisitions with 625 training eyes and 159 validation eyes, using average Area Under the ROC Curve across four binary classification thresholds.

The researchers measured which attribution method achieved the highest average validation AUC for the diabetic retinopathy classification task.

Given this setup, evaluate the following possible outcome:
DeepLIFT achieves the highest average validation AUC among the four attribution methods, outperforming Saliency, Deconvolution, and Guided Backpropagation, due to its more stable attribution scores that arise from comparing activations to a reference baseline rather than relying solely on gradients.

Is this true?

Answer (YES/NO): NO